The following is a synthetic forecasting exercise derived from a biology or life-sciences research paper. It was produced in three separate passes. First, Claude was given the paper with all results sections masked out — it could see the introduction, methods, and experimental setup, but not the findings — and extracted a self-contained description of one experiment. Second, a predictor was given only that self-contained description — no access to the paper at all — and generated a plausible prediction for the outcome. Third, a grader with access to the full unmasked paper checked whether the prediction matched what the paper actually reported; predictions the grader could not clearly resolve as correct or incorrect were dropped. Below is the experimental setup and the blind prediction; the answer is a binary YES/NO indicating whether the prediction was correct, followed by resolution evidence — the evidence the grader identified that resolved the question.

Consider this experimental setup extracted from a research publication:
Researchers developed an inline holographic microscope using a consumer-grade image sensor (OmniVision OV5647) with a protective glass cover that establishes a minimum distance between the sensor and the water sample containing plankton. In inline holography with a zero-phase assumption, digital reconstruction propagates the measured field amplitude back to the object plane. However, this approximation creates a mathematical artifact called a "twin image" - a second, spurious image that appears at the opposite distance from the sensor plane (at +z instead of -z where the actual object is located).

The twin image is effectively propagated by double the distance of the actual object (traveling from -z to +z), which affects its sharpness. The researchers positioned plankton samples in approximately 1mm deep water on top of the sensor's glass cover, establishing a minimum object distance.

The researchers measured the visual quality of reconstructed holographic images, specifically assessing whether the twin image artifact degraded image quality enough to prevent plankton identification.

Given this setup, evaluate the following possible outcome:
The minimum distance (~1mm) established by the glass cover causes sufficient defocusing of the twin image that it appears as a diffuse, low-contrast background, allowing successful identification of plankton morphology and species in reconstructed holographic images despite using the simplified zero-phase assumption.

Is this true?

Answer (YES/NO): YES